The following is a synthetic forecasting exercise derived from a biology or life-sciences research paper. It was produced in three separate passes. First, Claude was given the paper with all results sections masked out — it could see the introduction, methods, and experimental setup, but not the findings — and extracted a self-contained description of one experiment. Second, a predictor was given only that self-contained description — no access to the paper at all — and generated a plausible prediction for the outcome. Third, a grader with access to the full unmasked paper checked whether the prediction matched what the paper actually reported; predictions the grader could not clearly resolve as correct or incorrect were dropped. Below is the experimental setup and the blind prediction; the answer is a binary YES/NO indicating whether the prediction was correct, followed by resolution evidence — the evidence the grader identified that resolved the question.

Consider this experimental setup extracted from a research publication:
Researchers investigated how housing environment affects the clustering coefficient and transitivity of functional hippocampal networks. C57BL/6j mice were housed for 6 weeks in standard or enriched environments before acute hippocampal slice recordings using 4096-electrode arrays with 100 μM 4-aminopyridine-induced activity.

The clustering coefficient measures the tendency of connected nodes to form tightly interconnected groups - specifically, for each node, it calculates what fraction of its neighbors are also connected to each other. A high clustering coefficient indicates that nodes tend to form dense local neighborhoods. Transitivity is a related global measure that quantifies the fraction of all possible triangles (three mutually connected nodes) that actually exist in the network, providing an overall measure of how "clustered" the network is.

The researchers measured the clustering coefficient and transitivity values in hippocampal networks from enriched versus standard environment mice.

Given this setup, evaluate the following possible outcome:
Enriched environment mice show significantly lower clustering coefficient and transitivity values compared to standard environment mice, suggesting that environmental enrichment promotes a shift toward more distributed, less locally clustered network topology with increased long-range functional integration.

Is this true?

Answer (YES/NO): NO